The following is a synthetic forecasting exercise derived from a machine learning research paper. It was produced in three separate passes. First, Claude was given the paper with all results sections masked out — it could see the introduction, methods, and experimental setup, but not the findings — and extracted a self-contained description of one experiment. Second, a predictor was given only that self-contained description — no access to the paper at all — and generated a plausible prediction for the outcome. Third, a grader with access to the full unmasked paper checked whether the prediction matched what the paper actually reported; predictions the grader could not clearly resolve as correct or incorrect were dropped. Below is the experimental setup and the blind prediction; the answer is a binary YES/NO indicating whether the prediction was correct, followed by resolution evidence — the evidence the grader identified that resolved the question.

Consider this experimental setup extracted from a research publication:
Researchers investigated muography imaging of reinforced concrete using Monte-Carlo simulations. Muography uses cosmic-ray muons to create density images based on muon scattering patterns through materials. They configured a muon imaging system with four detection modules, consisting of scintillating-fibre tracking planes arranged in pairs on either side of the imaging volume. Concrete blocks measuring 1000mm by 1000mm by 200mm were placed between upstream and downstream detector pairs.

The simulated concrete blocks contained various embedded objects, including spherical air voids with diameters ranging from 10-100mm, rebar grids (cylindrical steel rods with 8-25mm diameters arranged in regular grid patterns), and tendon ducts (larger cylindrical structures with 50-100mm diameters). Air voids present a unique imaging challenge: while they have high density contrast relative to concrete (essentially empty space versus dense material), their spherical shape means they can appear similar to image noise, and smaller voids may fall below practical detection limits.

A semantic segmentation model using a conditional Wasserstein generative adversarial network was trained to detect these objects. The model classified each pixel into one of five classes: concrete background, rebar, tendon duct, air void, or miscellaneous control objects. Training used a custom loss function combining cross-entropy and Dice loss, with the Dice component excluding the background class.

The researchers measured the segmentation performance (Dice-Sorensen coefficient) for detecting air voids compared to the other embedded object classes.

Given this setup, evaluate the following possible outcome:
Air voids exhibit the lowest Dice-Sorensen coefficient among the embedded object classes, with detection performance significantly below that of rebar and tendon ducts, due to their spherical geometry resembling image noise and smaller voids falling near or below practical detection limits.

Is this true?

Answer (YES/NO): YES